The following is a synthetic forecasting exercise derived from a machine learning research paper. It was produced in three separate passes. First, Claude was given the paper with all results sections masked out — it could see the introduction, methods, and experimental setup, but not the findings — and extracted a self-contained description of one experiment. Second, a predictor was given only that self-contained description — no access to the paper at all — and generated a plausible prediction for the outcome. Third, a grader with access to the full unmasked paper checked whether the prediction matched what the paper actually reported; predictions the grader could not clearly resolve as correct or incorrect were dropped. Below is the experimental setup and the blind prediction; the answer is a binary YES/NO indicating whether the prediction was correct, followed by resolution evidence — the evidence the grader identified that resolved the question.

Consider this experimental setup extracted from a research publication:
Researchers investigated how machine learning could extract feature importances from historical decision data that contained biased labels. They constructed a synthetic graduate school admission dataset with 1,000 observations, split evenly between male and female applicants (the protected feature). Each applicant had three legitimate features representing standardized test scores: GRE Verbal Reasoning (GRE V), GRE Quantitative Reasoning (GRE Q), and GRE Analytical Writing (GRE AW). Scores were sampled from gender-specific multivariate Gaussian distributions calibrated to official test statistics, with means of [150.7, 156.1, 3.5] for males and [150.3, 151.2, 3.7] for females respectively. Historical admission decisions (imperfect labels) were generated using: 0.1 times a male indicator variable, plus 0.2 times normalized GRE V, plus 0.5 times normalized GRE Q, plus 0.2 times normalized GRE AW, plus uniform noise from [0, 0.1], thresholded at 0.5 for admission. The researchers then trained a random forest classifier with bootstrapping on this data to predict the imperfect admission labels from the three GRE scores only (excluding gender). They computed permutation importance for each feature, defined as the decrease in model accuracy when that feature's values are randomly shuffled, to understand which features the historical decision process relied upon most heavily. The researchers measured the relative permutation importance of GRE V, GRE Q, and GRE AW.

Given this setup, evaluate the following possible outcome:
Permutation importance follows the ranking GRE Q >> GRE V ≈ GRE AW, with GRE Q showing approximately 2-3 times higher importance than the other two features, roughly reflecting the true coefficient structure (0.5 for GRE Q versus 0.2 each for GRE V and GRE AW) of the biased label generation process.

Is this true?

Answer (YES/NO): NO